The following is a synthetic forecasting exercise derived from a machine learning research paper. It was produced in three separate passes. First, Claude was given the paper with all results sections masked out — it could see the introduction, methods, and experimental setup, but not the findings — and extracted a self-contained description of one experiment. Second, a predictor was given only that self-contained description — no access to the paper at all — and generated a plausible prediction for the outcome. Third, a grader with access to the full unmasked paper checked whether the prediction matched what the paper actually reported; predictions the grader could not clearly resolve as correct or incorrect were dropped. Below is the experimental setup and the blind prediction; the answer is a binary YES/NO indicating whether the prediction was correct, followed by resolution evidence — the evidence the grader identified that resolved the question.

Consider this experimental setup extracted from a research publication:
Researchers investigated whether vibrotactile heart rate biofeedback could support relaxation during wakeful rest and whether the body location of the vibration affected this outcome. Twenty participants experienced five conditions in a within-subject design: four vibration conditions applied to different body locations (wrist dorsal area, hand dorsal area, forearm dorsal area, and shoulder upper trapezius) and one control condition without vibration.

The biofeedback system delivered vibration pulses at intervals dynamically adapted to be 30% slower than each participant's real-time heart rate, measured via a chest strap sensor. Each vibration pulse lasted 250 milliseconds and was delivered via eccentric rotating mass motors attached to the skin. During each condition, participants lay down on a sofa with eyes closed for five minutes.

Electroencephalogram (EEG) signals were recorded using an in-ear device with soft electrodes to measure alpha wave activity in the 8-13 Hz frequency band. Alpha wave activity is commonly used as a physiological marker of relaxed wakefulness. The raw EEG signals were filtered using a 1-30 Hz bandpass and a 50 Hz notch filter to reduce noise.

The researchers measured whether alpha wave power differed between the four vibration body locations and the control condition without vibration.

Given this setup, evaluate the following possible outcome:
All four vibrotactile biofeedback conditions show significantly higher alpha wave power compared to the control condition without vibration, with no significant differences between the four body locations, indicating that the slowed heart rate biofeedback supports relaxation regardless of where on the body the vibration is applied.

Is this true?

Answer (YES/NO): NO